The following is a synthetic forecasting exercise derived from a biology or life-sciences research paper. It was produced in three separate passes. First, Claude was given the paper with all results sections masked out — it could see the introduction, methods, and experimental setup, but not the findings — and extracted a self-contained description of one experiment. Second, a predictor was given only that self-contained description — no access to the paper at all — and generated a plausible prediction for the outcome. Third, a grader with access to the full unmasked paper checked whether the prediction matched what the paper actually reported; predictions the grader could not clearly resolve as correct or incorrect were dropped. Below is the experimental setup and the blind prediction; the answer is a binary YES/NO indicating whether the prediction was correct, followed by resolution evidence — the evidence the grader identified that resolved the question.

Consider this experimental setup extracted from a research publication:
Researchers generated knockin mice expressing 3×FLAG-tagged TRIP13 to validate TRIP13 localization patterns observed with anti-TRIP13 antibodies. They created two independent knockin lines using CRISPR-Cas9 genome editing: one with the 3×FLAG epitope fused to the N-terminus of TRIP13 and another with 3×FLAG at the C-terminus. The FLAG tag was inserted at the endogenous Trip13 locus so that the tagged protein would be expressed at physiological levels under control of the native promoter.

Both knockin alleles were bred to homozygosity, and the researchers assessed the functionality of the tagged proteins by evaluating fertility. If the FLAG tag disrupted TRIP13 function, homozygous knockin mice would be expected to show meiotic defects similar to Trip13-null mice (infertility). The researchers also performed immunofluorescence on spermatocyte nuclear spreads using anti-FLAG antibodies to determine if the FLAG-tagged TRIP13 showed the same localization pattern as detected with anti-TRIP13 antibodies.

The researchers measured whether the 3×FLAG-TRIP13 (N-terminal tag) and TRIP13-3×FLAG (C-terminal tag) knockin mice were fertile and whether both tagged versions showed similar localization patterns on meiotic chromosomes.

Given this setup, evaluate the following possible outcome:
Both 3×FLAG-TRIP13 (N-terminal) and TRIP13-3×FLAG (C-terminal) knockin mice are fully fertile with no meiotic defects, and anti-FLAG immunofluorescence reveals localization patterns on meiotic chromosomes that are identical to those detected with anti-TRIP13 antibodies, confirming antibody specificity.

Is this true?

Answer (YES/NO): YES